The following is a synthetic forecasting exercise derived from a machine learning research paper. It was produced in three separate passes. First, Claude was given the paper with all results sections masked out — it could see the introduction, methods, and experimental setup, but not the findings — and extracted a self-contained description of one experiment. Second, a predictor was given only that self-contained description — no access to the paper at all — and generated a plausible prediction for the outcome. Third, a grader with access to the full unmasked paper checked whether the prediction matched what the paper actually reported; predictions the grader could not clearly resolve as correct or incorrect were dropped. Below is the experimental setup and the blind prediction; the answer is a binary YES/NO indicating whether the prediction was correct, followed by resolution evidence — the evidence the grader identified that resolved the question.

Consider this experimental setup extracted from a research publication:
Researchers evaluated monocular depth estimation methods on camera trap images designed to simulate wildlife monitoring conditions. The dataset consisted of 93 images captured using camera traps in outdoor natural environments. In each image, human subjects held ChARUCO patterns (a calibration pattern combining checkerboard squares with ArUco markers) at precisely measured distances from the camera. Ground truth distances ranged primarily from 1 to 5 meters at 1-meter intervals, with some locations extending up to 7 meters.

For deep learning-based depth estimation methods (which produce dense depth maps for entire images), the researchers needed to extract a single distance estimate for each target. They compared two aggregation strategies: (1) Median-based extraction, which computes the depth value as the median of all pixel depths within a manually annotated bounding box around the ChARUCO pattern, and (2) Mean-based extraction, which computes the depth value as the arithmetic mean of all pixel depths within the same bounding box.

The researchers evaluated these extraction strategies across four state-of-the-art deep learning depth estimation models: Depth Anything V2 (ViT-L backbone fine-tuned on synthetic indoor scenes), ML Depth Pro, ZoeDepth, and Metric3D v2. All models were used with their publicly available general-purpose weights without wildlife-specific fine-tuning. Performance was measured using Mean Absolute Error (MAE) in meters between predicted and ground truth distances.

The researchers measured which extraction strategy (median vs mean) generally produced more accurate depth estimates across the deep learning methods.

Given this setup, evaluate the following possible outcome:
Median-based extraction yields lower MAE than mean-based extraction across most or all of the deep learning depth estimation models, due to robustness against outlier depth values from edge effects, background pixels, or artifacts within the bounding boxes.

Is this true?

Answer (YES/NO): NO